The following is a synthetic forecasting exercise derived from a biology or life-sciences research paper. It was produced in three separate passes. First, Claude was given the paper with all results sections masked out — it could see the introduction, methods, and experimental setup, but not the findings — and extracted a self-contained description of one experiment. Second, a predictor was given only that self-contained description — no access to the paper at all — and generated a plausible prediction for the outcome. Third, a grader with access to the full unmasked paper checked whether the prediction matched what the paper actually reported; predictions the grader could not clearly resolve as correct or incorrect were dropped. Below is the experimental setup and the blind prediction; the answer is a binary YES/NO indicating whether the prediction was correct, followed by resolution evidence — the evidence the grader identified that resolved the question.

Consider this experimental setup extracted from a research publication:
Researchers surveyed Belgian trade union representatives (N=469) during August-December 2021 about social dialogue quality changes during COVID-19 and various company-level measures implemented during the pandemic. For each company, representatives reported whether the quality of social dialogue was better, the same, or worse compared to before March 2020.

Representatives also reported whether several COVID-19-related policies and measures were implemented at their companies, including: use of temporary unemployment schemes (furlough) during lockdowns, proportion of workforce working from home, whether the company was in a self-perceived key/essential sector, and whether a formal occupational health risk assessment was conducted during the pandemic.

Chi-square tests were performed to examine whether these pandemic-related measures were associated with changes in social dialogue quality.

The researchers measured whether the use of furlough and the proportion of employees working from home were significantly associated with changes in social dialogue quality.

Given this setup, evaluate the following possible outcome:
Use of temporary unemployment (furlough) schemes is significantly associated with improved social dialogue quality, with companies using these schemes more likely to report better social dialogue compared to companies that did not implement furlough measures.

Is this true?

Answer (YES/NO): NO